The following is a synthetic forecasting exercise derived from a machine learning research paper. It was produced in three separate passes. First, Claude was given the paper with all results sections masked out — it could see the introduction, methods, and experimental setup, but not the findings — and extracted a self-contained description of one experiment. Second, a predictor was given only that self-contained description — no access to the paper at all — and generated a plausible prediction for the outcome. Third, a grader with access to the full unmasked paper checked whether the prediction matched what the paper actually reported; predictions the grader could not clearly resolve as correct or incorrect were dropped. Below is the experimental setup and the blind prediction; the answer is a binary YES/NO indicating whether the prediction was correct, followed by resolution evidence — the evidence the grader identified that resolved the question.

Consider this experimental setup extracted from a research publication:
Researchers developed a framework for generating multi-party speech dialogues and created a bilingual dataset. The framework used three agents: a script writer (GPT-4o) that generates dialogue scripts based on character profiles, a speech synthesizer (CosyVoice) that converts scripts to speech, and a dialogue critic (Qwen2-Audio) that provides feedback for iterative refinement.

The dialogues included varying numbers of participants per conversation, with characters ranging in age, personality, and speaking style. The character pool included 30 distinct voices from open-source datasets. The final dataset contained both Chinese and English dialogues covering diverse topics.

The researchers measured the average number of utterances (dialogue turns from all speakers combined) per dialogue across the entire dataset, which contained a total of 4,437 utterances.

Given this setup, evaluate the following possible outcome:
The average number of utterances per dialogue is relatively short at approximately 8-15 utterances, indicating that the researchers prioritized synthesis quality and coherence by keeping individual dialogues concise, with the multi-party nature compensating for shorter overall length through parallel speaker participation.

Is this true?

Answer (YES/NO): NO